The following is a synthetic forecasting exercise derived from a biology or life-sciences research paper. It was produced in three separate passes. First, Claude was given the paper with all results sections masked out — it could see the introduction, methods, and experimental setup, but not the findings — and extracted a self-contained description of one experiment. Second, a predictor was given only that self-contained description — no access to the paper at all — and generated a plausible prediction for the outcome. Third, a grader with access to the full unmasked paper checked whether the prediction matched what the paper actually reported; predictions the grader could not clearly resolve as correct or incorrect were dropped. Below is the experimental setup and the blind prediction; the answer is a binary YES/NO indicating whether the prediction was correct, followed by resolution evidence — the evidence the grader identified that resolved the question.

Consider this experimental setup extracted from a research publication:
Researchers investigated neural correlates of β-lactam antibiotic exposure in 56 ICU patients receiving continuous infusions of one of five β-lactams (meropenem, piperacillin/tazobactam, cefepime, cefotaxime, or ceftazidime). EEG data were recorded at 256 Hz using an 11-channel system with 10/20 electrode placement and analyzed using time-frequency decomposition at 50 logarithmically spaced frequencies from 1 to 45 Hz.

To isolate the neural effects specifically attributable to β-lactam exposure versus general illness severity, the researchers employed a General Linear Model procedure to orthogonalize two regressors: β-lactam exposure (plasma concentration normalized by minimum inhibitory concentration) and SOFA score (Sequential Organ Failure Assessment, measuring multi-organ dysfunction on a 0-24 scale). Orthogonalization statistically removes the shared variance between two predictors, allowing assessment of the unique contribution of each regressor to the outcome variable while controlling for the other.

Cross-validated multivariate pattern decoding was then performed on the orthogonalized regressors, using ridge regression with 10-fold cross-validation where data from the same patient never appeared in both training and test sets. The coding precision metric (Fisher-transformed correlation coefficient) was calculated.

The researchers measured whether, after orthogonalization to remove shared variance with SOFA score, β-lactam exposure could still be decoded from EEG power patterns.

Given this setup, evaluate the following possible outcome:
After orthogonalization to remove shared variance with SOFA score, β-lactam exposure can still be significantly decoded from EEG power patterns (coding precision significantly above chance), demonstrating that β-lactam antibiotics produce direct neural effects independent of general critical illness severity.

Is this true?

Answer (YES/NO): YES